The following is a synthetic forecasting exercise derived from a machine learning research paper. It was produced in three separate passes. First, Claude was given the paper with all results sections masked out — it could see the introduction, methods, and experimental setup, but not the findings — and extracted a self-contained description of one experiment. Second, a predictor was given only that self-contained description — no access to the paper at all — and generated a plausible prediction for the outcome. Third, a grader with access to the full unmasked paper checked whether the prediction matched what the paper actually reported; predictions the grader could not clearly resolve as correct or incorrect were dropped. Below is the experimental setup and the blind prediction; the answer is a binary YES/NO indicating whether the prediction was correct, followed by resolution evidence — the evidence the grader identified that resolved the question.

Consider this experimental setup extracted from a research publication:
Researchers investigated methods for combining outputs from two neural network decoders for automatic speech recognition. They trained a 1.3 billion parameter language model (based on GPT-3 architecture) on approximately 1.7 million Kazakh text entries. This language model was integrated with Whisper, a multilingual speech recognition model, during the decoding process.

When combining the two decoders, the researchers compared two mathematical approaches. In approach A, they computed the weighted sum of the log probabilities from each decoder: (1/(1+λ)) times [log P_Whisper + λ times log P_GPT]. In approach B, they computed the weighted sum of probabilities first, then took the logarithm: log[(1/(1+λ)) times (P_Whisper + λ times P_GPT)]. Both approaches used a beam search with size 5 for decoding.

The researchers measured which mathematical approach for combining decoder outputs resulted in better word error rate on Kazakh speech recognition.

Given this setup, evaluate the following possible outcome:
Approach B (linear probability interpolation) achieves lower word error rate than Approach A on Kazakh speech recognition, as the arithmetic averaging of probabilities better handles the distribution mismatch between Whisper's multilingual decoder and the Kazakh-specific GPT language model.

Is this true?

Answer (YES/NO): NO